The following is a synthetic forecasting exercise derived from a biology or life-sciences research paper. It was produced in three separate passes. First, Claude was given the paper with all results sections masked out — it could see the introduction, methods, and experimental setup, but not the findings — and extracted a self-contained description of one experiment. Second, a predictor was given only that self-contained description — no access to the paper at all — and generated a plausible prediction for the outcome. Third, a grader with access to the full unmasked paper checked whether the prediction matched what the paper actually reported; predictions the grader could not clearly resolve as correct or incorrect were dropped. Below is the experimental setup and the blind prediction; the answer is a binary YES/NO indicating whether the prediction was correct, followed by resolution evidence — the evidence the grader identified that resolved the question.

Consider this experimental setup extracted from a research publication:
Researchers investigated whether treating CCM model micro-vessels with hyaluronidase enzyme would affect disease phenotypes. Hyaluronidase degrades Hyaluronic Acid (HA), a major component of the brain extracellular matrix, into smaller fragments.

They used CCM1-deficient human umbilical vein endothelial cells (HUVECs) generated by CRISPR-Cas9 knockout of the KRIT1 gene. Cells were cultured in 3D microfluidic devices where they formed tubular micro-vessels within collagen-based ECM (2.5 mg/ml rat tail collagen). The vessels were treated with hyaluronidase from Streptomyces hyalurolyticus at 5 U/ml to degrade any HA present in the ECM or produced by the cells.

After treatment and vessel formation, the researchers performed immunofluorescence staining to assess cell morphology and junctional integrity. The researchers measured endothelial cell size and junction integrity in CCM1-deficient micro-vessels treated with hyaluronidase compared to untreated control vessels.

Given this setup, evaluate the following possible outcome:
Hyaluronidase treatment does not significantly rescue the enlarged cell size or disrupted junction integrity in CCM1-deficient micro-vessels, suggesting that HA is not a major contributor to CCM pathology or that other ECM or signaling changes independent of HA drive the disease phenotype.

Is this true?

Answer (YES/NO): NO